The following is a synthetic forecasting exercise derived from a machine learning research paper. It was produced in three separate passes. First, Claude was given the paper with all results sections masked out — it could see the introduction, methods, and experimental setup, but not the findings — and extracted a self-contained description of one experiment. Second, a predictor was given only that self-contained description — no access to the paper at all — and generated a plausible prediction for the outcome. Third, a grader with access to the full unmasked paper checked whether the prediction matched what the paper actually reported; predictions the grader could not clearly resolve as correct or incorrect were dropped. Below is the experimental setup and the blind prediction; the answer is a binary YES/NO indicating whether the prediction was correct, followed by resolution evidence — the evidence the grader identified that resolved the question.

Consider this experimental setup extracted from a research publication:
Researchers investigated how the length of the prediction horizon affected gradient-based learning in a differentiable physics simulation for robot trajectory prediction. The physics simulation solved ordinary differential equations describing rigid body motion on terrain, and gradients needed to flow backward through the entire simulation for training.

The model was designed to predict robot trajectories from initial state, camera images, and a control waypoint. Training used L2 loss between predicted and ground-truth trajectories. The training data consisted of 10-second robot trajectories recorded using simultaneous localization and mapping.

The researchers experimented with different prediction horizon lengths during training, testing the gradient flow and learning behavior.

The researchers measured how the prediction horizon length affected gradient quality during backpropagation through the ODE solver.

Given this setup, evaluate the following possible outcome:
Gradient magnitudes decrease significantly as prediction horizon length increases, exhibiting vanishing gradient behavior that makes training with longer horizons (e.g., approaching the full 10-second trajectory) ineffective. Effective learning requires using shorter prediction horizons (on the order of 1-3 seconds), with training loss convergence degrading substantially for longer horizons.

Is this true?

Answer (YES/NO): YES